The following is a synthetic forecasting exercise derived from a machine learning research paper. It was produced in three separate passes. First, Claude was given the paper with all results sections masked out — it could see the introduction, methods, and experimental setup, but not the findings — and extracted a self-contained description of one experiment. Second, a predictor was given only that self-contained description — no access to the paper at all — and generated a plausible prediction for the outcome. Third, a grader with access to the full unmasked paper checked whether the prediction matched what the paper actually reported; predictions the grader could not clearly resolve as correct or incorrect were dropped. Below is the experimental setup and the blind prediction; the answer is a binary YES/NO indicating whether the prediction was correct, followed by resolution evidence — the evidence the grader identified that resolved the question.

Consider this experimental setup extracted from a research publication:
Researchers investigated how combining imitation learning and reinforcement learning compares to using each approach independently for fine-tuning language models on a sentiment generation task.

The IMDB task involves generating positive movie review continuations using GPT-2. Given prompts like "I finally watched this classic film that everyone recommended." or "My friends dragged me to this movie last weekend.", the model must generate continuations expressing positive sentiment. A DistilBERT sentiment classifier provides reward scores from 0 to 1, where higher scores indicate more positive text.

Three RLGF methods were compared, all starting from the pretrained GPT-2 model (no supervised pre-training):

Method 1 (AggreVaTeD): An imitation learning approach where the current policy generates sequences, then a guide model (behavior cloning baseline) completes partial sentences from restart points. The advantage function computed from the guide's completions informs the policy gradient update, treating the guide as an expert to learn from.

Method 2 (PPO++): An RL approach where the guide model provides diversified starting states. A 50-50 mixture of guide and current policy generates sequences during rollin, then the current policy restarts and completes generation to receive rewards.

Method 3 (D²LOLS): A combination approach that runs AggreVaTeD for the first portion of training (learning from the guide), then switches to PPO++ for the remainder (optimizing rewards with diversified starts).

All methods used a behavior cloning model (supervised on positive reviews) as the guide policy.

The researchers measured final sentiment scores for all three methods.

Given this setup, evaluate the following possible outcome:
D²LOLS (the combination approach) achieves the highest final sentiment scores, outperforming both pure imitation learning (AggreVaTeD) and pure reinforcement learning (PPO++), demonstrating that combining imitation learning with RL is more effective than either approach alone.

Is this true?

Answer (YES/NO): YES